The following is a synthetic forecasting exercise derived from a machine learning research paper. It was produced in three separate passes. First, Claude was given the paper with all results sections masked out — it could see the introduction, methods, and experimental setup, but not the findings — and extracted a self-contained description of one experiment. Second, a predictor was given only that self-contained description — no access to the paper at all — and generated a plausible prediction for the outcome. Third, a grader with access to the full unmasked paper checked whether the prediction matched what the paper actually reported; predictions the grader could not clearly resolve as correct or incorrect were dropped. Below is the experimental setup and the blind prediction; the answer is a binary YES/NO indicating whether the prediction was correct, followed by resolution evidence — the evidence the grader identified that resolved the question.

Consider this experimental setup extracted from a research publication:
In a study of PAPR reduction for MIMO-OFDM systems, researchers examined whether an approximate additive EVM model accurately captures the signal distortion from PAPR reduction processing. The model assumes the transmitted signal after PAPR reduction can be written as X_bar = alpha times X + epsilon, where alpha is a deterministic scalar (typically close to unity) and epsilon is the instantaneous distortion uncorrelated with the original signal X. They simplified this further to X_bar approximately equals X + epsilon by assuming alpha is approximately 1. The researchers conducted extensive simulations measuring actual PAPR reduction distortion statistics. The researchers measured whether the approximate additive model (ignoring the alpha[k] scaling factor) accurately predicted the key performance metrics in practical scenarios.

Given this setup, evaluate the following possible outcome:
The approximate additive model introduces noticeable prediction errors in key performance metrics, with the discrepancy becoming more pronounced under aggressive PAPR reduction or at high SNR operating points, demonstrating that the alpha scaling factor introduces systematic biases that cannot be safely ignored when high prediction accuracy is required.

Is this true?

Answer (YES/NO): NO